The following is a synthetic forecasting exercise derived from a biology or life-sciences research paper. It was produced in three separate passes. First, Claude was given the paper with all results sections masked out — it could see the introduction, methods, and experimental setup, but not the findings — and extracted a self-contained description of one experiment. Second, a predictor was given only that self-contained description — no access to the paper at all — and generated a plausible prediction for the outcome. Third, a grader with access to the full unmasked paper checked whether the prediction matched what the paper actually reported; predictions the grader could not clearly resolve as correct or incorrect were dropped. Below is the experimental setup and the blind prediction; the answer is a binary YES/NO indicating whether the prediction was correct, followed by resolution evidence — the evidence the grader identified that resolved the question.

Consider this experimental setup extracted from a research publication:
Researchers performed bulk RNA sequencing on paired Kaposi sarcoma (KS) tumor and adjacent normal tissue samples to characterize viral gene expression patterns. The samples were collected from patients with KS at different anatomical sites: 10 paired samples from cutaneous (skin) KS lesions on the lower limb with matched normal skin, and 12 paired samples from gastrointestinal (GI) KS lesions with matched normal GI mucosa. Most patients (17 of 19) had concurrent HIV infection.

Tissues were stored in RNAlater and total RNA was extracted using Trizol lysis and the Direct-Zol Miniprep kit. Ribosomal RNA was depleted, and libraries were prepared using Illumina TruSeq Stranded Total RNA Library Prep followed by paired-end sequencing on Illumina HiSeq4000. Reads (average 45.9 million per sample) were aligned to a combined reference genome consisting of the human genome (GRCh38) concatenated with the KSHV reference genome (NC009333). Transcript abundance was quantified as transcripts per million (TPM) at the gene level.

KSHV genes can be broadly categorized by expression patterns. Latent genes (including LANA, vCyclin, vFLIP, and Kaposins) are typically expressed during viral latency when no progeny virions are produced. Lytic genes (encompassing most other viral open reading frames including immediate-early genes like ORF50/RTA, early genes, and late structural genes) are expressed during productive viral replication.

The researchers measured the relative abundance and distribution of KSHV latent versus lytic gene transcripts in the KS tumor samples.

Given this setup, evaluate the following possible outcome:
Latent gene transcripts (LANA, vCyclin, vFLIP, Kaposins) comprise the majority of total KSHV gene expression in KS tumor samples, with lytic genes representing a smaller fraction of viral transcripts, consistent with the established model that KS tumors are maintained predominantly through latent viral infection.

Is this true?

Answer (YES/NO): NO